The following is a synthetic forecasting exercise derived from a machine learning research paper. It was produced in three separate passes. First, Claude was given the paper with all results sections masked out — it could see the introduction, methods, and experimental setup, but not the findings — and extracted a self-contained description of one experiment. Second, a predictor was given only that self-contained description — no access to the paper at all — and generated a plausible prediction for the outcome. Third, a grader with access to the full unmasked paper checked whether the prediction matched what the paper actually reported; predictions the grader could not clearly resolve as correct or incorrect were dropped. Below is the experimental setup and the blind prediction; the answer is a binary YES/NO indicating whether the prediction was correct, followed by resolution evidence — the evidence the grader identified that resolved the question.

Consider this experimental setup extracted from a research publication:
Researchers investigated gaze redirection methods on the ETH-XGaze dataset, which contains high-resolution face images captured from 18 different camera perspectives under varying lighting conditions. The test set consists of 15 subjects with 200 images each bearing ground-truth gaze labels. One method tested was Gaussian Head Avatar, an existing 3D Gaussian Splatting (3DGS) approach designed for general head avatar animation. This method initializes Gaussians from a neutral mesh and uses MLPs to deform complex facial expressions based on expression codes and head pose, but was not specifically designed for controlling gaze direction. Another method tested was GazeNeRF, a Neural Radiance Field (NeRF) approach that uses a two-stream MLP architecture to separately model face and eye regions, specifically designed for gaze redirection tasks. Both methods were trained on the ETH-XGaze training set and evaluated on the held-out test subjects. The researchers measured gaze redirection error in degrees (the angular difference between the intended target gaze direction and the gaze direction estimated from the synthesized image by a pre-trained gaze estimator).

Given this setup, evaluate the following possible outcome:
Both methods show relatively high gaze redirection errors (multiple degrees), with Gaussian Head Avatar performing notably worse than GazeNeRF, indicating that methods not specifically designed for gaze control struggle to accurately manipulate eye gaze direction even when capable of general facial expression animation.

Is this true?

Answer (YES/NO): YES